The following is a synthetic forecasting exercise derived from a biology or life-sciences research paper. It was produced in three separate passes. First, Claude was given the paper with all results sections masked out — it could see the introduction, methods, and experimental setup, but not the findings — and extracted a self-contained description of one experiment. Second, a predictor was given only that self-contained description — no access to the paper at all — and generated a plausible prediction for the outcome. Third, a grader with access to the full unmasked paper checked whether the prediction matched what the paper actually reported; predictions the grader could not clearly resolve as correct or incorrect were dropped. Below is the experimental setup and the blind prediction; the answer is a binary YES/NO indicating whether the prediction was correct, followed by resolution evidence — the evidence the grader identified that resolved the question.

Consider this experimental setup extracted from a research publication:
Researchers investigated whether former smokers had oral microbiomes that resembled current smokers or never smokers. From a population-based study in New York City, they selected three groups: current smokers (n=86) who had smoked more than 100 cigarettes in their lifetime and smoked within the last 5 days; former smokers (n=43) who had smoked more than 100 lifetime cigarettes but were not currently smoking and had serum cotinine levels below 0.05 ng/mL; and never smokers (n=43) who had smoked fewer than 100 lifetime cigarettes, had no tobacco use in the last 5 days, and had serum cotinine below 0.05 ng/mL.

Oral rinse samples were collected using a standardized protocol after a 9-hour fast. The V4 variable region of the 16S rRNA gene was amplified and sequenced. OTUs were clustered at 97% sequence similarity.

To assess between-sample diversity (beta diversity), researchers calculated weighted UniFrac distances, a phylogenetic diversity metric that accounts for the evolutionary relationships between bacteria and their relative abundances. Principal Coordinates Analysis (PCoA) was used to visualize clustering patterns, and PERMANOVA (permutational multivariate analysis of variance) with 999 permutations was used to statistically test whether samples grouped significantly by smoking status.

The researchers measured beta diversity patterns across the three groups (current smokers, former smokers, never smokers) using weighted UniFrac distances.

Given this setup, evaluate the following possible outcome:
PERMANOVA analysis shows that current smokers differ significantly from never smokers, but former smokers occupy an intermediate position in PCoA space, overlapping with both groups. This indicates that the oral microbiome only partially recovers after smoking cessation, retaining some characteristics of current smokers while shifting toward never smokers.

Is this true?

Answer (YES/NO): NO